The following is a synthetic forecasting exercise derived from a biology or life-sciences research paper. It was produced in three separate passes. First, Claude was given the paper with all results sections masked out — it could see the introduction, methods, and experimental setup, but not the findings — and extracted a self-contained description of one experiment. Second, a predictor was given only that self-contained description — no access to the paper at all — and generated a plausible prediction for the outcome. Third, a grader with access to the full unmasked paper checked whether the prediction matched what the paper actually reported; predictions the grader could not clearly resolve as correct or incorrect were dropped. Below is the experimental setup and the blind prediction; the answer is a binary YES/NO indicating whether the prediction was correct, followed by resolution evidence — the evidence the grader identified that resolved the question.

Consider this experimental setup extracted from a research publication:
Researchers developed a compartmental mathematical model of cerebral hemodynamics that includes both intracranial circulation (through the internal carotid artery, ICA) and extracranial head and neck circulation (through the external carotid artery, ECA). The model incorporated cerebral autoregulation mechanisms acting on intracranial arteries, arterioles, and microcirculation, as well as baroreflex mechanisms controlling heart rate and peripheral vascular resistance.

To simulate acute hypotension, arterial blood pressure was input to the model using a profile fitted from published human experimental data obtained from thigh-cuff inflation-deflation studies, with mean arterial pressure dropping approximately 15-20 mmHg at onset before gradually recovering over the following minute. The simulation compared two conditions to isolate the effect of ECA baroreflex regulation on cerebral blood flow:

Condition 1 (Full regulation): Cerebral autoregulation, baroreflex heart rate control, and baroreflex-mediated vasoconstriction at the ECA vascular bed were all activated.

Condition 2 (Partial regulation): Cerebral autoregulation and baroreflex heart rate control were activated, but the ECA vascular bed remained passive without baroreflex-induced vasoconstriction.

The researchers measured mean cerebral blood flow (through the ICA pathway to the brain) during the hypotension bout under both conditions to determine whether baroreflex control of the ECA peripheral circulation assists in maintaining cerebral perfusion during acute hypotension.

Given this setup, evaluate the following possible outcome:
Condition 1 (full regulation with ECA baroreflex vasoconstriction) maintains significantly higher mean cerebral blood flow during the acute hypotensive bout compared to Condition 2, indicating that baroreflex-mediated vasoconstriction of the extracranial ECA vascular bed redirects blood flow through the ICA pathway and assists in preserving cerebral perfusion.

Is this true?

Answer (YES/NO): NO